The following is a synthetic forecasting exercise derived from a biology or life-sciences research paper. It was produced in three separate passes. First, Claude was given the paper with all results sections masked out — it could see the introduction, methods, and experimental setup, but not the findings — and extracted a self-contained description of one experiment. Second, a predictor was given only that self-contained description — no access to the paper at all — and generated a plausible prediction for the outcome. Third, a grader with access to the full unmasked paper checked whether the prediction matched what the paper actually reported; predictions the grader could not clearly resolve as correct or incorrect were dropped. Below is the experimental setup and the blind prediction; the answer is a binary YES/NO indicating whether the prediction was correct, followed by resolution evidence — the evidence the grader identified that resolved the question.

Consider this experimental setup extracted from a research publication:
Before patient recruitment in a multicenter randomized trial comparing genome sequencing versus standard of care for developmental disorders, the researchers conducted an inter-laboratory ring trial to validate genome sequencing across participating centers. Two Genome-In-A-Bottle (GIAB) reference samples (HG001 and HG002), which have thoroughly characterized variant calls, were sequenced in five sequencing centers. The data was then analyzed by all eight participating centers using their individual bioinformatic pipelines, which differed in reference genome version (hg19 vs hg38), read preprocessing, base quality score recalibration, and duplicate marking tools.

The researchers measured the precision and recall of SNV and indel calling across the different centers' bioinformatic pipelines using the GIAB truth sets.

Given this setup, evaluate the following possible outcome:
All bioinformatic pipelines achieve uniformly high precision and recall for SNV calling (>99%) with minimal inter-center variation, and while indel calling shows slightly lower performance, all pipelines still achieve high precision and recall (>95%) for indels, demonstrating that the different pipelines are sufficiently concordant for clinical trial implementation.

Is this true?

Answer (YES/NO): NO